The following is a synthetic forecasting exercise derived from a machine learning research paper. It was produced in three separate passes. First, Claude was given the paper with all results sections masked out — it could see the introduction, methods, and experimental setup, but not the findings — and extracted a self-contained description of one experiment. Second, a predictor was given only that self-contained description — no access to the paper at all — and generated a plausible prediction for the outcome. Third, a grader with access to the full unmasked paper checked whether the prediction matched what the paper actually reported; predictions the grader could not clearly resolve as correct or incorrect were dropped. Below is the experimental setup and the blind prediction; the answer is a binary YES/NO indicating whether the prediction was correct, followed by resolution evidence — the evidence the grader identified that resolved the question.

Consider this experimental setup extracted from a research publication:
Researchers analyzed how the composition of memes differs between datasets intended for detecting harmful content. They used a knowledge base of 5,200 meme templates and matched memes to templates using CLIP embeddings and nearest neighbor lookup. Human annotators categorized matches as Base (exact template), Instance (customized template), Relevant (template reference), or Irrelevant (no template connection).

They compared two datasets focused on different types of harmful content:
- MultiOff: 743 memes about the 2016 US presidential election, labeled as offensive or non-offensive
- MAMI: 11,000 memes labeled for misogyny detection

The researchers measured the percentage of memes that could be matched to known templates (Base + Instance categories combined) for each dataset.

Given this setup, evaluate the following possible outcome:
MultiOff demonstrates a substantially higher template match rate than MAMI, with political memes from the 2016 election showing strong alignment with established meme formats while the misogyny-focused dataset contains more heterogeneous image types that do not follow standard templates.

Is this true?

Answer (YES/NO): YES